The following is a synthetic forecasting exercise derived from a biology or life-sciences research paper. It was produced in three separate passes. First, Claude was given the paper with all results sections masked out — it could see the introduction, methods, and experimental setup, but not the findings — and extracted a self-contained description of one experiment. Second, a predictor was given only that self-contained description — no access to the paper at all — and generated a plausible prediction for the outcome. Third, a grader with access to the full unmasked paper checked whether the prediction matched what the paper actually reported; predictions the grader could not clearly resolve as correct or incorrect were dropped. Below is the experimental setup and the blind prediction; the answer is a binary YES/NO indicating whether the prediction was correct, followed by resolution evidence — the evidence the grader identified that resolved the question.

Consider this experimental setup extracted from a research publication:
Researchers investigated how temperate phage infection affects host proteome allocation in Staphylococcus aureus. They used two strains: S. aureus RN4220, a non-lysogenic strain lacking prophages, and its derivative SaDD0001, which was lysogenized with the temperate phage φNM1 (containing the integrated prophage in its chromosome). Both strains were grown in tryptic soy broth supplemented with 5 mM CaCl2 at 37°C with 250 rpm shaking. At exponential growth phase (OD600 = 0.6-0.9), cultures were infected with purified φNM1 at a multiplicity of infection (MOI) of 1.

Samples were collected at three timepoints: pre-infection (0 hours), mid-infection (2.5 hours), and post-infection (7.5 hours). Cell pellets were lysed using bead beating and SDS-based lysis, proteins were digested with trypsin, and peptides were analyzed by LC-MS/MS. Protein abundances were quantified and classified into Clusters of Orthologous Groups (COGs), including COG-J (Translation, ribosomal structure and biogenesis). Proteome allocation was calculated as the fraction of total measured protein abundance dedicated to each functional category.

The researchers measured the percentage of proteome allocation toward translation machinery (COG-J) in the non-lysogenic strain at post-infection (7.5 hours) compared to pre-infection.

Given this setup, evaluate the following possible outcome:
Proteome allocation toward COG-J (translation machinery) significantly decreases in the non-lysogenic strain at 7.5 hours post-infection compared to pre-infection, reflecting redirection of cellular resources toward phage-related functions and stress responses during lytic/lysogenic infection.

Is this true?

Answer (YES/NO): YES